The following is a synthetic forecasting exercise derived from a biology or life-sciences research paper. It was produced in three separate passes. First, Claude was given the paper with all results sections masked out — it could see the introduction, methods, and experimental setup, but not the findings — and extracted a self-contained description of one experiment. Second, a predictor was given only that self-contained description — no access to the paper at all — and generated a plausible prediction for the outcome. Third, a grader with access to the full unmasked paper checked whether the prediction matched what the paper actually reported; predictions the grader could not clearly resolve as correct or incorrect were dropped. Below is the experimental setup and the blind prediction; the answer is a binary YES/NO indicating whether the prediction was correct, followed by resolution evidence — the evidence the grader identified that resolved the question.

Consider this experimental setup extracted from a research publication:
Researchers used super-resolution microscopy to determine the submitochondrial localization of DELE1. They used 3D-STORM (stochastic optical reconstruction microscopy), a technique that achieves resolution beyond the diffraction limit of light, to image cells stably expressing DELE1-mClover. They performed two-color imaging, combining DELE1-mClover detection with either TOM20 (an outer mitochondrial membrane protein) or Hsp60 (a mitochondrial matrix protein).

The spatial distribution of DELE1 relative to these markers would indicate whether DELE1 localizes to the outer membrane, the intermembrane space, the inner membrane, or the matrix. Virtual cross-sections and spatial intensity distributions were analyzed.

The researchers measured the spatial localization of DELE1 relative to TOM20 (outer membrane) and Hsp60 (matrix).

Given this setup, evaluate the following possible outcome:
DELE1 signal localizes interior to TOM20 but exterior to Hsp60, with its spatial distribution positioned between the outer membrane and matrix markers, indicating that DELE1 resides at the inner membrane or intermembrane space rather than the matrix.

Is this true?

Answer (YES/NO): YES